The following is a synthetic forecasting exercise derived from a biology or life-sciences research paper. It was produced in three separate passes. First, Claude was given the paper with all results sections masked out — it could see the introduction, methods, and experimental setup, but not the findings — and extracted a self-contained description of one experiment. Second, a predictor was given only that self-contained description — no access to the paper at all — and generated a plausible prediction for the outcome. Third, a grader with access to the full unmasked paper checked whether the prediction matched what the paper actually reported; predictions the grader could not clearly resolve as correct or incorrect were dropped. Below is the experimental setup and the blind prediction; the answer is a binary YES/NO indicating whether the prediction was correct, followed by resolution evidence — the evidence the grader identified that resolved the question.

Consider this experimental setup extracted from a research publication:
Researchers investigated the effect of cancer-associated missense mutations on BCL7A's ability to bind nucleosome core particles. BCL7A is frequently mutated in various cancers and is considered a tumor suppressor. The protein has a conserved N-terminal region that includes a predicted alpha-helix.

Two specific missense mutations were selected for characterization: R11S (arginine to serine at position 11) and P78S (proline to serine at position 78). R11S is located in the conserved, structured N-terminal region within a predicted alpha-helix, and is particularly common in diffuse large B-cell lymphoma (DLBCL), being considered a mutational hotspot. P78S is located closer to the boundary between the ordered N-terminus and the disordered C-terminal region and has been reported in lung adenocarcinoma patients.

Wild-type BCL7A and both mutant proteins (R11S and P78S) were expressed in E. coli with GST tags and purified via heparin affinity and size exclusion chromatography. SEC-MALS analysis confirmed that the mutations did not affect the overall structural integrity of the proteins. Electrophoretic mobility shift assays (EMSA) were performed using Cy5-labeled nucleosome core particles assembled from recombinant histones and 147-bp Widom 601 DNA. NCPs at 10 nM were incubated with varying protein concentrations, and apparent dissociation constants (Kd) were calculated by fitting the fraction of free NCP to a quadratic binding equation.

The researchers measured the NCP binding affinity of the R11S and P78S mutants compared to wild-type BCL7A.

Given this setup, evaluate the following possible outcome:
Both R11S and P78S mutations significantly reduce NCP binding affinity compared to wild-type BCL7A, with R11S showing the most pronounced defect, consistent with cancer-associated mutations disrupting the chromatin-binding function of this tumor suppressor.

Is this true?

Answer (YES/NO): NO